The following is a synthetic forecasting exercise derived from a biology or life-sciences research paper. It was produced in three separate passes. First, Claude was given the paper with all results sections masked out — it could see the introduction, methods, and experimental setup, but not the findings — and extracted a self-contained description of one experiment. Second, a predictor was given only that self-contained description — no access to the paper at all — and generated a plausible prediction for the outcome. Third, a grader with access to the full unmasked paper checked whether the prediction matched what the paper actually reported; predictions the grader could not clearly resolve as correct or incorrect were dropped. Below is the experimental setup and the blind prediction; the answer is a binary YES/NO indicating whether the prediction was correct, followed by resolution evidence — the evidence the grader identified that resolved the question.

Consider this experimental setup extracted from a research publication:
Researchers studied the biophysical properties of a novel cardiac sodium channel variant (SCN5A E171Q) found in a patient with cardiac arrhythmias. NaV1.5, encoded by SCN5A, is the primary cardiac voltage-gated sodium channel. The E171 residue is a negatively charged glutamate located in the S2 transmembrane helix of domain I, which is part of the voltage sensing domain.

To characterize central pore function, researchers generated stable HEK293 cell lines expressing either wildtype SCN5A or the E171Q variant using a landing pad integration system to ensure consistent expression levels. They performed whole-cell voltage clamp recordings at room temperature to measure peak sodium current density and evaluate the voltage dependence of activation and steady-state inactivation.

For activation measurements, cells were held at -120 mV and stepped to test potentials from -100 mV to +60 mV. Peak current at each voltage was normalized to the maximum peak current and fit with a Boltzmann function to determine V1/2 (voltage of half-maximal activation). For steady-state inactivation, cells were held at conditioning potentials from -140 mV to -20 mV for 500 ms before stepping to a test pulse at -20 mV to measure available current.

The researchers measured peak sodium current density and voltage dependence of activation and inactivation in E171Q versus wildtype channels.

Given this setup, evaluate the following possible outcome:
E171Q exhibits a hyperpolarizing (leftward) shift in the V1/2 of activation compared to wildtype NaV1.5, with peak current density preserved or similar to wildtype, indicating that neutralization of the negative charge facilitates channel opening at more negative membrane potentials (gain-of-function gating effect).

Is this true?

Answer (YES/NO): NO